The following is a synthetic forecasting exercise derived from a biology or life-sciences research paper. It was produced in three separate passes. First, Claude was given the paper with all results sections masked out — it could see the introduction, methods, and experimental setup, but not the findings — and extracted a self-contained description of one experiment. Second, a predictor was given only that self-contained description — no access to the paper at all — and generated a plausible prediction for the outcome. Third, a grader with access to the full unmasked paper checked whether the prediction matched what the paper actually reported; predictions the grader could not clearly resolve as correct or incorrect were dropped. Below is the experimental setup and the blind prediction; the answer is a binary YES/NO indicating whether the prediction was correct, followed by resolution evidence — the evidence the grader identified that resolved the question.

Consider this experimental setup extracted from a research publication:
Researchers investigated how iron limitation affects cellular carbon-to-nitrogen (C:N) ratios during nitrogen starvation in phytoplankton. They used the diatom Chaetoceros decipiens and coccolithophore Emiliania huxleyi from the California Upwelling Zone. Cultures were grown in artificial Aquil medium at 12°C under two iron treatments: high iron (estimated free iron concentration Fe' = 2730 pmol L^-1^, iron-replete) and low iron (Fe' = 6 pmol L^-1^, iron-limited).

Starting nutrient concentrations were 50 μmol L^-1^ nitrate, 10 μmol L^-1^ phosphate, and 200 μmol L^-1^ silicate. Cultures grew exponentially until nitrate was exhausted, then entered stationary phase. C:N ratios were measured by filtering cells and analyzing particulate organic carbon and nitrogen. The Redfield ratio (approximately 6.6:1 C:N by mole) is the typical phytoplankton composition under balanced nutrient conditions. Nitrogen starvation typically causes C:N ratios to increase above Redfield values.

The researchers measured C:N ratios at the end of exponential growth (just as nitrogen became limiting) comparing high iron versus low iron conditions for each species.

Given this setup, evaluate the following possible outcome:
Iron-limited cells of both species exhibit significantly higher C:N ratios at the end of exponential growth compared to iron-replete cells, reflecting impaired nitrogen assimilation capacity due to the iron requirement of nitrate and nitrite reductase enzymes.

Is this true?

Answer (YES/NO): NO